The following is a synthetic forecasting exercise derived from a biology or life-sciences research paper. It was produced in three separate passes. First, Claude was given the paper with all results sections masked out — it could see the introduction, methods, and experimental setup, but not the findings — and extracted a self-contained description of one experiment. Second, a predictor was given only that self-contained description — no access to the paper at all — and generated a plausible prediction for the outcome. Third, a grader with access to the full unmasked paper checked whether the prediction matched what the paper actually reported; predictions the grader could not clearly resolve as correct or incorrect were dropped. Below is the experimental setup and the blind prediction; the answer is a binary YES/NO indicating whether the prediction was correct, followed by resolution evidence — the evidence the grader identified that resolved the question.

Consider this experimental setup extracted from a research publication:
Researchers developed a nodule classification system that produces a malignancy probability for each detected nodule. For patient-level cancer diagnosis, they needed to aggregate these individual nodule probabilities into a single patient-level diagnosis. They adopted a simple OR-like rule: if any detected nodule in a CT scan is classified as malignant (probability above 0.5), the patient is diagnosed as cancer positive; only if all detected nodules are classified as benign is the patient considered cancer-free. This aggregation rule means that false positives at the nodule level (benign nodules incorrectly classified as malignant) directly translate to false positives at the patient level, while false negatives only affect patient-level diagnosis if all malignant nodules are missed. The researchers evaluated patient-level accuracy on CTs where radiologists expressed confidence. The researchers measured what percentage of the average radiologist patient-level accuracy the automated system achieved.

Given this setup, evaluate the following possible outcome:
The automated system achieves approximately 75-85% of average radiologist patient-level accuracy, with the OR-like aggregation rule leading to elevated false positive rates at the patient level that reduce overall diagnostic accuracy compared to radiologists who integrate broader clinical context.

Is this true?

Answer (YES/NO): NO